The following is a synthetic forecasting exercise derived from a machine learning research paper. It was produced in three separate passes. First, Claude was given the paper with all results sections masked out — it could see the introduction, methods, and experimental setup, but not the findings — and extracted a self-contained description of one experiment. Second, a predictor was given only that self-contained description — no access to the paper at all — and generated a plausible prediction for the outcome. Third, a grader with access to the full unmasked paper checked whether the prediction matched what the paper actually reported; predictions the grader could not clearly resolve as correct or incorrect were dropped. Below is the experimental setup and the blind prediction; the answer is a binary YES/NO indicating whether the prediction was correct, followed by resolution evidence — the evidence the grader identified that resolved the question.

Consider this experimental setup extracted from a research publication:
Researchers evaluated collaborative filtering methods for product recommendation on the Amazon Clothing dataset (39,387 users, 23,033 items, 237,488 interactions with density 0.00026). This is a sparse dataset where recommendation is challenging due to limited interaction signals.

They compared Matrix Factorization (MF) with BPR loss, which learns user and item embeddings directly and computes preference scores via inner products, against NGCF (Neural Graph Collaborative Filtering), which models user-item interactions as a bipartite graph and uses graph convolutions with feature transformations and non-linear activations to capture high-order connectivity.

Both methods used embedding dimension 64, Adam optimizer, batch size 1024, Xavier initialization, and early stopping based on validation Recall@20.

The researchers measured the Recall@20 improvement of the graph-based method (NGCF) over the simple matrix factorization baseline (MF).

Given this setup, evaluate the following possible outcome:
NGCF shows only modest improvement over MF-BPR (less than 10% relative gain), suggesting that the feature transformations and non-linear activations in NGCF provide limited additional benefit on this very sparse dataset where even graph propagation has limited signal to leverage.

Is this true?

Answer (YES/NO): NO